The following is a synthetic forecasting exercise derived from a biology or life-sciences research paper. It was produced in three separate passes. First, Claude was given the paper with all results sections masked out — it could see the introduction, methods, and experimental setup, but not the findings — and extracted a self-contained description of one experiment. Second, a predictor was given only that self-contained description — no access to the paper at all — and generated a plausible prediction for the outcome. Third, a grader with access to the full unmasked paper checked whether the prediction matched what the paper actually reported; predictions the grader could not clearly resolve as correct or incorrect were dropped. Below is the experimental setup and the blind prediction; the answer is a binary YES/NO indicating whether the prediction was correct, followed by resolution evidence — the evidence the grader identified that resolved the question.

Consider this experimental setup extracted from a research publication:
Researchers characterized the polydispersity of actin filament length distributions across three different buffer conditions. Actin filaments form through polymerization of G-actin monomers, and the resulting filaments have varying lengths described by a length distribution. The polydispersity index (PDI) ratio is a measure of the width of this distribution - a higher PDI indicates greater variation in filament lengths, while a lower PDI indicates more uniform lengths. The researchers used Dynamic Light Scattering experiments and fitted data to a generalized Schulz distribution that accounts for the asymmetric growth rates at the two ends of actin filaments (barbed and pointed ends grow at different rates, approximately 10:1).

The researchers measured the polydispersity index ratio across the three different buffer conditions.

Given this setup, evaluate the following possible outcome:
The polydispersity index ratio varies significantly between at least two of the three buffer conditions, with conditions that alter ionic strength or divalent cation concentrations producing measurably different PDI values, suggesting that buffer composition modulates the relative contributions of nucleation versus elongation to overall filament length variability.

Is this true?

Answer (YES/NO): NO